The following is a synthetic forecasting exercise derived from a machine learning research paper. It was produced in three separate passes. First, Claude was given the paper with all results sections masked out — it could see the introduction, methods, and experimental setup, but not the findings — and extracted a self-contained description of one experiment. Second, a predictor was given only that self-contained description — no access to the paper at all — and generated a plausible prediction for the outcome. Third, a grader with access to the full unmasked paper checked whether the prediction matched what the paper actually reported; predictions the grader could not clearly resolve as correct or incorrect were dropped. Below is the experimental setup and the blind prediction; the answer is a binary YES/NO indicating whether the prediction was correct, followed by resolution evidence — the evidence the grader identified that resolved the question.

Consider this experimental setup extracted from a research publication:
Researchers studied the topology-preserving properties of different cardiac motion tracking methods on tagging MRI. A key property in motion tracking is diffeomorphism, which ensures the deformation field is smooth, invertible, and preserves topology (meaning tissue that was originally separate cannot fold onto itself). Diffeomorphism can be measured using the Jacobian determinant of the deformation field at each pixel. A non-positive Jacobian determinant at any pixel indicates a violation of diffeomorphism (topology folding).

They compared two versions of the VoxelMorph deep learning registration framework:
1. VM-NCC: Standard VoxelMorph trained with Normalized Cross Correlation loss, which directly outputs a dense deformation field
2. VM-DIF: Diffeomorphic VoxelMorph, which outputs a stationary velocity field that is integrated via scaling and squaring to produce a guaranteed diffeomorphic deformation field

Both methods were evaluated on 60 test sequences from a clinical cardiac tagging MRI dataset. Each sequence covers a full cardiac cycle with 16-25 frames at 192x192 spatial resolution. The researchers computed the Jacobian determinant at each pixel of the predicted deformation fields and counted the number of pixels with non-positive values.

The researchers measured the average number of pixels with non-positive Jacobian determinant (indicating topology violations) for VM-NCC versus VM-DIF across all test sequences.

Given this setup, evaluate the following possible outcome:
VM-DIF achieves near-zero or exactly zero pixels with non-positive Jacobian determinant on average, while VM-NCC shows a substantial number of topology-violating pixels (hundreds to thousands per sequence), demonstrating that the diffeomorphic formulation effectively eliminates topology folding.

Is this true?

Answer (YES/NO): NO